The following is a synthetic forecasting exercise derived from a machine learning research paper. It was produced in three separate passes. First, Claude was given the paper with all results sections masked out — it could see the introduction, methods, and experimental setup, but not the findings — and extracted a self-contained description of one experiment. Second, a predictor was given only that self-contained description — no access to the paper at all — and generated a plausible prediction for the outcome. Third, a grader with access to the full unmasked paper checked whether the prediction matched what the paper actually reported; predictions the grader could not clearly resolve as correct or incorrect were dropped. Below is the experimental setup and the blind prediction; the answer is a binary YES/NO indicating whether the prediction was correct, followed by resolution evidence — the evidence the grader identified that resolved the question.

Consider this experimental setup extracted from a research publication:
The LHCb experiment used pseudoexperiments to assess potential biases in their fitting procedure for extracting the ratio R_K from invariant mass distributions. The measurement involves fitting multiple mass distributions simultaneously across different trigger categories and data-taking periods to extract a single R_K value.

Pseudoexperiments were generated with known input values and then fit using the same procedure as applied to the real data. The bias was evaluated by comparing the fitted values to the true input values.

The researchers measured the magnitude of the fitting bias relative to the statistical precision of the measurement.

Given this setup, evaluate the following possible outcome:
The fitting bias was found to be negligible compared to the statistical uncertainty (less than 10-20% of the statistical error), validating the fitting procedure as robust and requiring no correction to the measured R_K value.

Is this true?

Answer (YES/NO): YES